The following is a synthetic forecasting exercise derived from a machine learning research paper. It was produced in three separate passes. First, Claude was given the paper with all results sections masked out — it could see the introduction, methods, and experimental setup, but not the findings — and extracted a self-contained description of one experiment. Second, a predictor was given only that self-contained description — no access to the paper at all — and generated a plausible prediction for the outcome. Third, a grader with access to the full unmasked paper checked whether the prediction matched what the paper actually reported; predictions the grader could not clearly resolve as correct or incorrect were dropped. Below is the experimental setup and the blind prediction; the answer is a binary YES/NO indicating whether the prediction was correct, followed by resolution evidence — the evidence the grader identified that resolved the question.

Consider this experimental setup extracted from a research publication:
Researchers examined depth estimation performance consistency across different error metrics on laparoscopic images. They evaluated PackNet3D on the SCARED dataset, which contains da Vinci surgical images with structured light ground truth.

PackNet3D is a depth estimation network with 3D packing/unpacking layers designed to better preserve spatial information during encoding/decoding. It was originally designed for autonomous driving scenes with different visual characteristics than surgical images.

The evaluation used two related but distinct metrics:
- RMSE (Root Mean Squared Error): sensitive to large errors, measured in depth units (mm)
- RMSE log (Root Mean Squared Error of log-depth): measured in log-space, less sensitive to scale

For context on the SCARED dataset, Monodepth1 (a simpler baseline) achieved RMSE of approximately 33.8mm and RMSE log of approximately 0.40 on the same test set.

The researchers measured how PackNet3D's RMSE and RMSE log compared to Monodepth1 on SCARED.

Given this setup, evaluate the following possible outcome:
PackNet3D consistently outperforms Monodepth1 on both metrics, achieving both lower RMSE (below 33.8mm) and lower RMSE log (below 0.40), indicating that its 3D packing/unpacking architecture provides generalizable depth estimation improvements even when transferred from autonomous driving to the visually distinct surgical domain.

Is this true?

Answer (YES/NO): NO